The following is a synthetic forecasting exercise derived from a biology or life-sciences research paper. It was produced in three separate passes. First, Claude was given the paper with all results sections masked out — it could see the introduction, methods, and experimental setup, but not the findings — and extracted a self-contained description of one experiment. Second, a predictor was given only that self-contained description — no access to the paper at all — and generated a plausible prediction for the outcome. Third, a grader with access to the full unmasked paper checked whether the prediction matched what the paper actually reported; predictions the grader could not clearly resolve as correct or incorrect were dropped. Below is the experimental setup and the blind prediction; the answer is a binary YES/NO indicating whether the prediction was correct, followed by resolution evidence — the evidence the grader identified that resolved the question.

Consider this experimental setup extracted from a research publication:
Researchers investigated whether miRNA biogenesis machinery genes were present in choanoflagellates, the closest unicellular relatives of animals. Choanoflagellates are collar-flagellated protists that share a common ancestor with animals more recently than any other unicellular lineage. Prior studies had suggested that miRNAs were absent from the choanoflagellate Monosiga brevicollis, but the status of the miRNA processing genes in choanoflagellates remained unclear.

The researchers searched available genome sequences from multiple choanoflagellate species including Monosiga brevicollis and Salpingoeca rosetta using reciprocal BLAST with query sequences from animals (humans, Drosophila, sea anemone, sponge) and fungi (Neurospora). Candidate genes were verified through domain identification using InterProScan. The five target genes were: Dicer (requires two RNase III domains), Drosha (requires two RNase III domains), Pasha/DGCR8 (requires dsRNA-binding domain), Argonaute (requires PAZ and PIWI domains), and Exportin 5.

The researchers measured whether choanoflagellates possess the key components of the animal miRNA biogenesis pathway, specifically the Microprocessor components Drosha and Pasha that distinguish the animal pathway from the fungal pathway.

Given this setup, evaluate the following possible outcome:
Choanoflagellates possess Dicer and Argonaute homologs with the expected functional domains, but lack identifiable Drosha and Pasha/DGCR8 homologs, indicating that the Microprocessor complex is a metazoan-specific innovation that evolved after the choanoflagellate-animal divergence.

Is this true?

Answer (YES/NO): NO